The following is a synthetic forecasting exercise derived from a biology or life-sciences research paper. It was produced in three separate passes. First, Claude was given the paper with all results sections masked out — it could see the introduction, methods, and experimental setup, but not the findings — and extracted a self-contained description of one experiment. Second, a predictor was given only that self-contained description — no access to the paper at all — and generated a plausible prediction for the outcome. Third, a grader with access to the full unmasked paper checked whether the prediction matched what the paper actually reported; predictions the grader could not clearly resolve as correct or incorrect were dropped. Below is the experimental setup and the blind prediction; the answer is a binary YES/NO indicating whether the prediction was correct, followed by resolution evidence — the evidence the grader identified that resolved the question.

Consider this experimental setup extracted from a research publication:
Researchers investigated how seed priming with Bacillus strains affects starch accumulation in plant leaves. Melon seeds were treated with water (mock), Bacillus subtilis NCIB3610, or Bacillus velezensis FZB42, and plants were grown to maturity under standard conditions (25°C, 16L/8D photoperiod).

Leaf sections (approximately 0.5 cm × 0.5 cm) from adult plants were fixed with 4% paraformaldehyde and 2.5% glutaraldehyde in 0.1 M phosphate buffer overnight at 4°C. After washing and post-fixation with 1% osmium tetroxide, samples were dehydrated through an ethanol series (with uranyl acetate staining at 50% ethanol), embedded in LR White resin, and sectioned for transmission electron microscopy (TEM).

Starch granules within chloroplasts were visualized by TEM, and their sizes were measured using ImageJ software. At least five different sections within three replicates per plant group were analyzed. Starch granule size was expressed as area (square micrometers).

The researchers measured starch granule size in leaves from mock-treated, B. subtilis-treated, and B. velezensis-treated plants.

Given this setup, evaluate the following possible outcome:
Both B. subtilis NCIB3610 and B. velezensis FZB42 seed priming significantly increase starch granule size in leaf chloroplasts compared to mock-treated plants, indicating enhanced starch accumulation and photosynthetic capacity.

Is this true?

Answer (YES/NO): NO